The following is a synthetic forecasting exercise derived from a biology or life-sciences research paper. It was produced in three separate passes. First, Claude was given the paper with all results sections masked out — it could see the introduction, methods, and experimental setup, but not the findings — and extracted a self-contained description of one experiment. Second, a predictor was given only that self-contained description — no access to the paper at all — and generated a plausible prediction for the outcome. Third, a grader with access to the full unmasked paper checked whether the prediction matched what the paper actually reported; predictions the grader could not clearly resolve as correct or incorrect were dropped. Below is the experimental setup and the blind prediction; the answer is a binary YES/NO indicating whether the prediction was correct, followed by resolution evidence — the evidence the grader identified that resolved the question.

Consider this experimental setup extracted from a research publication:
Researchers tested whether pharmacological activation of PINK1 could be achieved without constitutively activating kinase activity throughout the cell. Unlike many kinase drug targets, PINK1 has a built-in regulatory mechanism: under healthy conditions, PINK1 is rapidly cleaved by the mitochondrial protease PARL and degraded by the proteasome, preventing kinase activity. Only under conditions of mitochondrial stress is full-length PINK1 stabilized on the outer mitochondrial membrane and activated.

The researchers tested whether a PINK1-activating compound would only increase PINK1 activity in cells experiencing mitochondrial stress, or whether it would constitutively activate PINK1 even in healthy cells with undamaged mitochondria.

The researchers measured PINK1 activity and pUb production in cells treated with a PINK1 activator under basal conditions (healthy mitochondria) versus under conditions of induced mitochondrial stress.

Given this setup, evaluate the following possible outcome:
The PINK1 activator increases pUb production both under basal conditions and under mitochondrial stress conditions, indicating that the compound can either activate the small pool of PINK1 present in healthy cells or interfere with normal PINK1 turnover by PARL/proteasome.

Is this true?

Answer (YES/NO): NO